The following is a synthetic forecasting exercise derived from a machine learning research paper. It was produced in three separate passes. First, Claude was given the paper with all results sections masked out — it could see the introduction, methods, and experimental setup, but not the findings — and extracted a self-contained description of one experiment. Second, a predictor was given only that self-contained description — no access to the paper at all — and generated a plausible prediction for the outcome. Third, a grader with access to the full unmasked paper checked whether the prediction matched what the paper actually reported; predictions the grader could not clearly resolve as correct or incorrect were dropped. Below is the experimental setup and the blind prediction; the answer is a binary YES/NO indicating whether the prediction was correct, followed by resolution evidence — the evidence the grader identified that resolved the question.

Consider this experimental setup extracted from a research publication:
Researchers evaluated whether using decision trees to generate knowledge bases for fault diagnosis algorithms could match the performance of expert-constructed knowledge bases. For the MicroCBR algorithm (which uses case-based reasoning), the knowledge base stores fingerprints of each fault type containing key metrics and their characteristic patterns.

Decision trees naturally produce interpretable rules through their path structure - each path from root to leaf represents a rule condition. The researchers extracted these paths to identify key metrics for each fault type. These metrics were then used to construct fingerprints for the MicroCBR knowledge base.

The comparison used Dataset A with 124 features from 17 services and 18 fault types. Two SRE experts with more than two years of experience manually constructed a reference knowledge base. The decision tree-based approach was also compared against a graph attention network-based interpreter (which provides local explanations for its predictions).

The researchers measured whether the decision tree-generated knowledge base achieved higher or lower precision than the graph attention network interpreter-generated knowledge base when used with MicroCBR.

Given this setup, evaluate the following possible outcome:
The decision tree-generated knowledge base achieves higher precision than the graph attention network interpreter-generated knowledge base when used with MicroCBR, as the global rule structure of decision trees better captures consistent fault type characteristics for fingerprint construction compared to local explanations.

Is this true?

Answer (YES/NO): NO